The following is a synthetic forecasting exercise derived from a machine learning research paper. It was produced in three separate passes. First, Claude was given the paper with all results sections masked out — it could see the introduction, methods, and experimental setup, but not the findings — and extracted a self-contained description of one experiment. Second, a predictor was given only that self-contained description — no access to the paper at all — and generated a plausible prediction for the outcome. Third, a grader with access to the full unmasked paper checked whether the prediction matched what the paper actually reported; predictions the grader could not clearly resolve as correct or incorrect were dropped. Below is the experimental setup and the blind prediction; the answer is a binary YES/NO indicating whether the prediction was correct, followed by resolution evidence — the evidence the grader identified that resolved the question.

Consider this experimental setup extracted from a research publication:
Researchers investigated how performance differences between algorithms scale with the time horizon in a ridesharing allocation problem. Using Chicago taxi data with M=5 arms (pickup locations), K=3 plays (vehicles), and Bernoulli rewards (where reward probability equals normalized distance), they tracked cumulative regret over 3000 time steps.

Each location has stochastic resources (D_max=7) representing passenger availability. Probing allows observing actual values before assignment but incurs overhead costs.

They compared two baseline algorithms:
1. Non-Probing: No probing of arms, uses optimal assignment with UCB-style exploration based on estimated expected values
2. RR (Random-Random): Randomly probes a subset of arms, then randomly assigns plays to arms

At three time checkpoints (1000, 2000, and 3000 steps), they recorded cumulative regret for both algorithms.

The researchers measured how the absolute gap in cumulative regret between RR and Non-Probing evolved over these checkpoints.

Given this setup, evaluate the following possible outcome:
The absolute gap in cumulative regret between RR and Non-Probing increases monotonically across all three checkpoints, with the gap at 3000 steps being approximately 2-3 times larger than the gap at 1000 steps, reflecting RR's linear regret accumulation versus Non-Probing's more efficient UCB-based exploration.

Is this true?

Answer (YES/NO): NO